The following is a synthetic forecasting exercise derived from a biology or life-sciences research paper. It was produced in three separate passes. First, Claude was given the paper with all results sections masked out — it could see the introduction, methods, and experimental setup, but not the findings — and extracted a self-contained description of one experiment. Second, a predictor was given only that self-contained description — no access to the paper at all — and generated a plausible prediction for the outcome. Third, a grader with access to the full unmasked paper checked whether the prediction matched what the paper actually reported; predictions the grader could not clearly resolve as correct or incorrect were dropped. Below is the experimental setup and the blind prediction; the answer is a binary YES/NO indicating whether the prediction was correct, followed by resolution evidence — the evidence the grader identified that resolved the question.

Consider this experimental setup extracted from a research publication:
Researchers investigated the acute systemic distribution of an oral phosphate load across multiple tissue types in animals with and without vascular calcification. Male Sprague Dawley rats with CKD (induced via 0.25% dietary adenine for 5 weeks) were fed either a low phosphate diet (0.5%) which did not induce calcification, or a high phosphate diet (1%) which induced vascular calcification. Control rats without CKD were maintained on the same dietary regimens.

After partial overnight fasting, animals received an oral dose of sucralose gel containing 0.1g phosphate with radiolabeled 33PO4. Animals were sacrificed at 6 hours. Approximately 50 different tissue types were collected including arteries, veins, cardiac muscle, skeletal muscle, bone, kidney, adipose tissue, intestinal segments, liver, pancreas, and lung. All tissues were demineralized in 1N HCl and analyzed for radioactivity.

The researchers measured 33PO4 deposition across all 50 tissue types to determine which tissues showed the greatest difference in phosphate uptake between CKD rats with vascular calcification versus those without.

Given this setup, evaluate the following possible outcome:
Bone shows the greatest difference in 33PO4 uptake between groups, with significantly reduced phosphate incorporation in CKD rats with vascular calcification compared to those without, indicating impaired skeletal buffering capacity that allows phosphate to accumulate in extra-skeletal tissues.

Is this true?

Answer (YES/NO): NO